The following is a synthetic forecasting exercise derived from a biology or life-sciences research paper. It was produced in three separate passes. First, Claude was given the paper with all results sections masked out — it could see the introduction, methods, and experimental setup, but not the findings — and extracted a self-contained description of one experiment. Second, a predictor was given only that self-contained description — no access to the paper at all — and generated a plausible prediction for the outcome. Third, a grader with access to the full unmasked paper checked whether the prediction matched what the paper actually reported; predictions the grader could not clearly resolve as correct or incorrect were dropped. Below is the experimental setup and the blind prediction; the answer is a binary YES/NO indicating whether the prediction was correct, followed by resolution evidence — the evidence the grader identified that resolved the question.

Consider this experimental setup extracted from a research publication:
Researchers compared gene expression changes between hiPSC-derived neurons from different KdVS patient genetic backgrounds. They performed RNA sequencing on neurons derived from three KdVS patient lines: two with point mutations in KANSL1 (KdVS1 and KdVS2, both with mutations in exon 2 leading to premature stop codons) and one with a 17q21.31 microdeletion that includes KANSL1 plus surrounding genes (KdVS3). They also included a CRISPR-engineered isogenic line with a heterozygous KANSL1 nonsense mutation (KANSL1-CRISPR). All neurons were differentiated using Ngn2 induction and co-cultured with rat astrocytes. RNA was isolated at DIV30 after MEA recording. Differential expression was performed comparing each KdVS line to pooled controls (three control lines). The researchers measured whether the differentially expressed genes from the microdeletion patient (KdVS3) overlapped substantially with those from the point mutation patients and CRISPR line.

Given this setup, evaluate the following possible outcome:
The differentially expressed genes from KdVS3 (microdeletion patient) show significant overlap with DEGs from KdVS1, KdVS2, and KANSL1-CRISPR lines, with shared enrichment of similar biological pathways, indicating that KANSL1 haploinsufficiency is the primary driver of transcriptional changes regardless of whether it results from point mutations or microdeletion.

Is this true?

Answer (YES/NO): NO